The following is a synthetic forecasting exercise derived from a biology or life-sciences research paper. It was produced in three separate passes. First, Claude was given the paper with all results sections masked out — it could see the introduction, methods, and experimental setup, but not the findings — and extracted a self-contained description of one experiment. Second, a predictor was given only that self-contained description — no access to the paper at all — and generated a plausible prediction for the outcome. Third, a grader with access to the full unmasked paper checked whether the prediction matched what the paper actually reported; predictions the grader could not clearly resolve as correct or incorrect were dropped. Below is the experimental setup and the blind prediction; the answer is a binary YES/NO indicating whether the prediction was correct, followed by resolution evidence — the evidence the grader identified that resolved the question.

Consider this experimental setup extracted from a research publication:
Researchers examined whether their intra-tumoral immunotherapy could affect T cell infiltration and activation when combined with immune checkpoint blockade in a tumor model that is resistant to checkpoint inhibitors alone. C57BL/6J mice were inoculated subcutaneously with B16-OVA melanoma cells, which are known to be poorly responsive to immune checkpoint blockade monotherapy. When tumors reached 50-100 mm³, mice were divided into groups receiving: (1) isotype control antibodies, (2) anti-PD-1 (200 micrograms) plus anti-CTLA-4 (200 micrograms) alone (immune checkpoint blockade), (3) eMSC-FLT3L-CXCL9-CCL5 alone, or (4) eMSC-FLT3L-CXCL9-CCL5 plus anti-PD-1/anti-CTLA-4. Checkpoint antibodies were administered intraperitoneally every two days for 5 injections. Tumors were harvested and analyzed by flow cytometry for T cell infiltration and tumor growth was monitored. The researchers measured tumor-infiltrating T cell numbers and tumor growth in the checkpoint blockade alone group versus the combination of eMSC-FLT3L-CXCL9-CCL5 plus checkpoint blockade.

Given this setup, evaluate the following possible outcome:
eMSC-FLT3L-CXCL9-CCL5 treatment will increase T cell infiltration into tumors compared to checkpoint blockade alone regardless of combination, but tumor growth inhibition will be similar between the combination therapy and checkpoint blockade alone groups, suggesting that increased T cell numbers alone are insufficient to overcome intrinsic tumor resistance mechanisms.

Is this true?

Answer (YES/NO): NO